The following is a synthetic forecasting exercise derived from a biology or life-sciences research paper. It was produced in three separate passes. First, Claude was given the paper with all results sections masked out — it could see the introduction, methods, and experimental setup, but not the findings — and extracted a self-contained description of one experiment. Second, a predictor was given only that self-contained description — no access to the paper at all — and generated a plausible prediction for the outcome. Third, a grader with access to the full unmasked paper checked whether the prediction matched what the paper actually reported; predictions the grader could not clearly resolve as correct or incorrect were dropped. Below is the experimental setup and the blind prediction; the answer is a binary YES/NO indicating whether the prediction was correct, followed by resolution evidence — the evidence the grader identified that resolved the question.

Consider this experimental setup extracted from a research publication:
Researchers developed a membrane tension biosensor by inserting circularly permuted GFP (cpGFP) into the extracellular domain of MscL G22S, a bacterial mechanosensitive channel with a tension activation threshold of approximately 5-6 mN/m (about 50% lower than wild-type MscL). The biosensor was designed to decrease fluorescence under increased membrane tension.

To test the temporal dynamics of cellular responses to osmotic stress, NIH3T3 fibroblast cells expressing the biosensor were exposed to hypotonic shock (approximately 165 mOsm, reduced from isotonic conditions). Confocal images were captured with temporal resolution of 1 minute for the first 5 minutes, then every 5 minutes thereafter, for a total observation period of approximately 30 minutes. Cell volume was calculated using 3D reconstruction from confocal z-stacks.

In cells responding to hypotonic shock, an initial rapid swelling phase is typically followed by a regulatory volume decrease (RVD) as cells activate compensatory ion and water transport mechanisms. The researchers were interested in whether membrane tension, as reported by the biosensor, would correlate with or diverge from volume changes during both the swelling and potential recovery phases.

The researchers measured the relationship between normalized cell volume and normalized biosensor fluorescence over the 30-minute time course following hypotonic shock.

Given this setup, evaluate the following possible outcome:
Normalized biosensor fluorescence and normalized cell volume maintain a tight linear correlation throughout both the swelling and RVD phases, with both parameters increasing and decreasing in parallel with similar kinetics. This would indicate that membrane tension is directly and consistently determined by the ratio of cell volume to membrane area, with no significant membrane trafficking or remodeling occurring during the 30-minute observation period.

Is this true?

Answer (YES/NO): NO